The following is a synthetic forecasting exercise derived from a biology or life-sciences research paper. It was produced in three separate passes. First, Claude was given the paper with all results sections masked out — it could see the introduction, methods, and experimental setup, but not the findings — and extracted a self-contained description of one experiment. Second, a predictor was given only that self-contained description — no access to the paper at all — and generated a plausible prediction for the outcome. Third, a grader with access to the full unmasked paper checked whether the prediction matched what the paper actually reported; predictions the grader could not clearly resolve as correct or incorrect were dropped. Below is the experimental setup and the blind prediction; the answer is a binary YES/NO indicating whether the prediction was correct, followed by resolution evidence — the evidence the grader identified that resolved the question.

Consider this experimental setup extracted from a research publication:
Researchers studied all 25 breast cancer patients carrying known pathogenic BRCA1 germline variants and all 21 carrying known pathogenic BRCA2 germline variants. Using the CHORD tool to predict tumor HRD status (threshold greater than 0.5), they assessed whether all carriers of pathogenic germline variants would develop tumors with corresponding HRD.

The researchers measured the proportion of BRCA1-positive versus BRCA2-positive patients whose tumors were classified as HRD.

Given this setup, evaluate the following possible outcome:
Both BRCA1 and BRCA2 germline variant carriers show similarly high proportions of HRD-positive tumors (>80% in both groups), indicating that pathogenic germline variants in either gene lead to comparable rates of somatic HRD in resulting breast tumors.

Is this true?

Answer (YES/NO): YES